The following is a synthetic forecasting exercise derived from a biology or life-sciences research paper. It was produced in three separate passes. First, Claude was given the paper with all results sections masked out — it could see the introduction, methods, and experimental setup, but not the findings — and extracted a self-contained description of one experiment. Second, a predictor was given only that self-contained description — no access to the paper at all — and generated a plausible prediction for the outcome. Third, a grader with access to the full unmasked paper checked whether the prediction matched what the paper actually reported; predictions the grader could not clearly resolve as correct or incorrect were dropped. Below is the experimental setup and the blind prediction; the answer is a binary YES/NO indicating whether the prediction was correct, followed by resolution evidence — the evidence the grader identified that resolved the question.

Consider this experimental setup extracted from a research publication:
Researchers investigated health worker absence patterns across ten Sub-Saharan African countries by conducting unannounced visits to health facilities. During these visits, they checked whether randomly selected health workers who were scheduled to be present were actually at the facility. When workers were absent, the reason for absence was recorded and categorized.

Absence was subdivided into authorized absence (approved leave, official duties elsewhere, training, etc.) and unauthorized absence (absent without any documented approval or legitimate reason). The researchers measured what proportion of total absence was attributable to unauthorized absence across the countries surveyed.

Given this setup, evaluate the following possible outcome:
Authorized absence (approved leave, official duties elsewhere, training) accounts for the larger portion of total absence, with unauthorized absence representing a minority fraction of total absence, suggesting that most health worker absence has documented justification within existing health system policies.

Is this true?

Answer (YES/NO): YES